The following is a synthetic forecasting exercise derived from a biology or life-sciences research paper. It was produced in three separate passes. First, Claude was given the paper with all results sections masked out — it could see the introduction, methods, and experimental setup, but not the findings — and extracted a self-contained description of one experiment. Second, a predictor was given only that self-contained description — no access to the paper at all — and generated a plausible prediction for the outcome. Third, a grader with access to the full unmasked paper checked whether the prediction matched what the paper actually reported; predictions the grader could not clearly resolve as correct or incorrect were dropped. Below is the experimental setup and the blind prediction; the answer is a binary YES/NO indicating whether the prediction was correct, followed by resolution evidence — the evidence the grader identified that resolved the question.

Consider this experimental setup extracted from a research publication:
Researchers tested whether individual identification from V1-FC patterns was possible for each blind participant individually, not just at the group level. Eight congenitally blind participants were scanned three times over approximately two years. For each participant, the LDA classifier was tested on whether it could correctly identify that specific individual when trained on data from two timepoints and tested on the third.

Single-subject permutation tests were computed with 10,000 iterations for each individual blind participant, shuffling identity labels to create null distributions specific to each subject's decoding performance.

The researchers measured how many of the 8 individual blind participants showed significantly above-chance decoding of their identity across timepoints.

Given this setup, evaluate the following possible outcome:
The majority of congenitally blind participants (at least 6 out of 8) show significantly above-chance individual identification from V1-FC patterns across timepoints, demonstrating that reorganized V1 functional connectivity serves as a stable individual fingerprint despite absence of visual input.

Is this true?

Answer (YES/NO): YES